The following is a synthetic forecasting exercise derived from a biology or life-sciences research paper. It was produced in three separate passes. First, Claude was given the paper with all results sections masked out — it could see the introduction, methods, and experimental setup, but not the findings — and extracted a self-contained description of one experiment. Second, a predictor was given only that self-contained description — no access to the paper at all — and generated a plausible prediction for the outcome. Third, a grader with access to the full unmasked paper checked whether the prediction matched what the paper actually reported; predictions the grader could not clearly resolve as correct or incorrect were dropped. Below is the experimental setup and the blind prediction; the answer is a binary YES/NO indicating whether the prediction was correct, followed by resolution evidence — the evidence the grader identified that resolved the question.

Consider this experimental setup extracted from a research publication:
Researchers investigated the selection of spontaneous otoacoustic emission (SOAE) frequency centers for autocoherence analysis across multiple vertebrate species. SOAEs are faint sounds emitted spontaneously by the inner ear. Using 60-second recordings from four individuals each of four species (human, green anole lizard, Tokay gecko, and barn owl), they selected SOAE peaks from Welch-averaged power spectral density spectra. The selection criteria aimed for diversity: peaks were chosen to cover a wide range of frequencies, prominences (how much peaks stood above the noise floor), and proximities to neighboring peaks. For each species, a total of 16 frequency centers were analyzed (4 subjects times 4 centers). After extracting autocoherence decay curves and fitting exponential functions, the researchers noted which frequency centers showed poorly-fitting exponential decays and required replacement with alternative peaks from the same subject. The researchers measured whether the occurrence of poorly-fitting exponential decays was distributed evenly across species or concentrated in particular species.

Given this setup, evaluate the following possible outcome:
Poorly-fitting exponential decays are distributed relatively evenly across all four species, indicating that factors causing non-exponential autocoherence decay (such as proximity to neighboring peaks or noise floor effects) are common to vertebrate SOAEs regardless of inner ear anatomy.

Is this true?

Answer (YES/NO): NO